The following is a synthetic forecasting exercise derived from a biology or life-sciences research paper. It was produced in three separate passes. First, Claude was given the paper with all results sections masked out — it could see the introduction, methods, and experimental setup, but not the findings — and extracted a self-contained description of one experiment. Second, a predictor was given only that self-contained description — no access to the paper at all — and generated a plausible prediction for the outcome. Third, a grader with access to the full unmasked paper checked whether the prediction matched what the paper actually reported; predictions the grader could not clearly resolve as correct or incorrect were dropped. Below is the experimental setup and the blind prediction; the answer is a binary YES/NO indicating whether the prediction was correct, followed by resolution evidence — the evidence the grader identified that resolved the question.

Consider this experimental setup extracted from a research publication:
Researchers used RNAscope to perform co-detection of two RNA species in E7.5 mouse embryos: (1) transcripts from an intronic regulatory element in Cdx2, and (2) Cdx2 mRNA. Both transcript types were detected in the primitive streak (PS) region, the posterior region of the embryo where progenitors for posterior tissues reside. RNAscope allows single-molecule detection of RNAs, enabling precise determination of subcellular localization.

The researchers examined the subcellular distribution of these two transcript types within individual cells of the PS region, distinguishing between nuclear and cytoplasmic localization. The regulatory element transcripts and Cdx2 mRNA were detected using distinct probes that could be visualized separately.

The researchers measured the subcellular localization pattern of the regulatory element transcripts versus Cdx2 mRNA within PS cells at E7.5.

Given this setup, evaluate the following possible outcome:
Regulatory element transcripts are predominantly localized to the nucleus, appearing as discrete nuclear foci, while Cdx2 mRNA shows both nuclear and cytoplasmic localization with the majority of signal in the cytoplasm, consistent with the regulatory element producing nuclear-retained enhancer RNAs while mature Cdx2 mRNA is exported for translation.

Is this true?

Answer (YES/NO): NO